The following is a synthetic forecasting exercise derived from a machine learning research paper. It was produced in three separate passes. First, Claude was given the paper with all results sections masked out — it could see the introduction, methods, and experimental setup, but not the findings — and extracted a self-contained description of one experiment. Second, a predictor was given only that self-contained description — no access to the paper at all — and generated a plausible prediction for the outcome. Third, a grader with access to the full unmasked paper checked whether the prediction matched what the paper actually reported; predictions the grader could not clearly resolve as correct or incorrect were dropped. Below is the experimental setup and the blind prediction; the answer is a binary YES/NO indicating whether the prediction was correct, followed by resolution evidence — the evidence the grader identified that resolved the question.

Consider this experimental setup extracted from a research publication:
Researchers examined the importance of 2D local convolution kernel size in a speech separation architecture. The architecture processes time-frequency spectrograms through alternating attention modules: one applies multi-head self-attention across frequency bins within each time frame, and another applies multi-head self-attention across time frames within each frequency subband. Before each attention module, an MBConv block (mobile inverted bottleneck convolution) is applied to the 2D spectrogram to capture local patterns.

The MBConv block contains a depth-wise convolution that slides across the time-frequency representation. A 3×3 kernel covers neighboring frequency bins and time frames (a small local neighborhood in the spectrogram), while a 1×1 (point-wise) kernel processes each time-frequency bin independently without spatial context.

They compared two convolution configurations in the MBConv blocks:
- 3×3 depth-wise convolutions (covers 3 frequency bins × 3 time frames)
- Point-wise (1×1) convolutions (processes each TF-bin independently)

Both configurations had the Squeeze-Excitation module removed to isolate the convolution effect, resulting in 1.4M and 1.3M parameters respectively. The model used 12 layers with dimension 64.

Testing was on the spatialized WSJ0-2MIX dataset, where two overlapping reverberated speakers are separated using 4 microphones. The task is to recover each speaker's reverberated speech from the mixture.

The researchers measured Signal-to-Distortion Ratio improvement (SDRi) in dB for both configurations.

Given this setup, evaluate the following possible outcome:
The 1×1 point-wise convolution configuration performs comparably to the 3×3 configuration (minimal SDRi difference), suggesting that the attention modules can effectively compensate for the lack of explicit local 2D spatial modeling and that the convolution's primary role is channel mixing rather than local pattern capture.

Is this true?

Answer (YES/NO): NO